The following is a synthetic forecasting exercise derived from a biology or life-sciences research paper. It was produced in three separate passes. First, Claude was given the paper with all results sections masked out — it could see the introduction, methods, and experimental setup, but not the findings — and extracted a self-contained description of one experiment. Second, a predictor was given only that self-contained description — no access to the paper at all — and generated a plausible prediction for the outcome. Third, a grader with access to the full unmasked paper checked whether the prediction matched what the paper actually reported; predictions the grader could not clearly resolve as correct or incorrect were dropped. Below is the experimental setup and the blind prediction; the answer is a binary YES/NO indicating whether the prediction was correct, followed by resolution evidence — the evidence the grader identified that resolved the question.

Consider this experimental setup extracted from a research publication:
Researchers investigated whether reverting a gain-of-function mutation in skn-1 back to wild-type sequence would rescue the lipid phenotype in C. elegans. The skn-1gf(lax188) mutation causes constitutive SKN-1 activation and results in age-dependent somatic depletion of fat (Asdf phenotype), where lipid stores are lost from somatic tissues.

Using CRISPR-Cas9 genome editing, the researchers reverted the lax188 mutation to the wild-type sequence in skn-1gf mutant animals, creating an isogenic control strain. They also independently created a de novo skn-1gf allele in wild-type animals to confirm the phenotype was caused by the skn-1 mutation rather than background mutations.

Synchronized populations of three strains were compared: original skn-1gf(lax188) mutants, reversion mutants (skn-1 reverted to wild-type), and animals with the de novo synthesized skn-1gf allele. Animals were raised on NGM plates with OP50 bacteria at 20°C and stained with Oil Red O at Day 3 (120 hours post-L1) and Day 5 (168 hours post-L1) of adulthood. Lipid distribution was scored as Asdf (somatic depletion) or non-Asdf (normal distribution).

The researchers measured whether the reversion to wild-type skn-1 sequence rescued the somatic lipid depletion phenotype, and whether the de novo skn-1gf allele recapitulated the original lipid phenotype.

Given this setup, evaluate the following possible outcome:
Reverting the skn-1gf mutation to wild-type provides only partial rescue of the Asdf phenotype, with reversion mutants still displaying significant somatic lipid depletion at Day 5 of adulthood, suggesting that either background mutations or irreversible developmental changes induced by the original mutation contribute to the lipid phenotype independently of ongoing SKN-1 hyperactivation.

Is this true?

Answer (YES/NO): NO